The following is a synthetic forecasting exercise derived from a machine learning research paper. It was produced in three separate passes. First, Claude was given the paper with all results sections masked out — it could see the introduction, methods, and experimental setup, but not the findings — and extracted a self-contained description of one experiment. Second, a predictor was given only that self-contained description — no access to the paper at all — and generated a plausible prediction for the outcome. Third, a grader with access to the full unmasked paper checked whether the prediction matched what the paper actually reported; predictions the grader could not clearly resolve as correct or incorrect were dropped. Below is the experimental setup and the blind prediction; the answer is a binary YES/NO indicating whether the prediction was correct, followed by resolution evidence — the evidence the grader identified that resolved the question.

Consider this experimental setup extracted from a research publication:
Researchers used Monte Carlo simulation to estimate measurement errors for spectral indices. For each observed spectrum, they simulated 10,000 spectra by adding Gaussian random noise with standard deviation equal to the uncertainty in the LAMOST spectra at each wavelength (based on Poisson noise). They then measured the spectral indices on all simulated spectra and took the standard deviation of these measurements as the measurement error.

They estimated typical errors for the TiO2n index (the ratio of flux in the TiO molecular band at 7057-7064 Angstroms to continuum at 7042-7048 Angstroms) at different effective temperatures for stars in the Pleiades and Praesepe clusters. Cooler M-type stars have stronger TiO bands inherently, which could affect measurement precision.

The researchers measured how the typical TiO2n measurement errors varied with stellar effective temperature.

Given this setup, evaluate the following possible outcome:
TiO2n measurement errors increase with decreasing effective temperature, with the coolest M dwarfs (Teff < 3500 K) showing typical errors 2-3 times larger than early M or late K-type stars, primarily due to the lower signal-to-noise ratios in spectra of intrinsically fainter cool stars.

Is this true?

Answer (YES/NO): NO